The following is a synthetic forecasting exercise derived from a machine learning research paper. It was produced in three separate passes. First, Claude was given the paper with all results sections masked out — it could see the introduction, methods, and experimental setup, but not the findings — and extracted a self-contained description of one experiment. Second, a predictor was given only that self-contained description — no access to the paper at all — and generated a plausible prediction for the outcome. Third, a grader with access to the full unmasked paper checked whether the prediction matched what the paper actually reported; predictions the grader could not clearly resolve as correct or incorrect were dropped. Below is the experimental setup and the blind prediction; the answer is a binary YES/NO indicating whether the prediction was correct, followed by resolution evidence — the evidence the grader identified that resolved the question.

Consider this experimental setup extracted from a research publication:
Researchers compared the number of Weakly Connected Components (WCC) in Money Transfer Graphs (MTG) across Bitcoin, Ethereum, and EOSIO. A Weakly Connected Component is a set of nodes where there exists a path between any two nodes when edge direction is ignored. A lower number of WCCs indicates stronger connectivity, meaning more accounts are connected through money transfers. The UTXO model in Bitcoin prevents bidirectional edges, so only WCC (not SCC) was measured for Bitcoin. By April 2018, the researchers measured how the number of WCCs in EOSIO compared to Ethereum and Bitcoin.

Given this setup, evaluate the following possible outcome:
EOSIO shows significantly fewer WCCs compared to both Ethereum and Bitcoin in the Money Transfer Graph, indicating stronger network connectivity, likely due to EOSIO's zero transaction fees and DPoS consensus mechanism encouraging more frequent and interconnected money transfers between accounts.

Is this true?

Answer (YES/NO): YES